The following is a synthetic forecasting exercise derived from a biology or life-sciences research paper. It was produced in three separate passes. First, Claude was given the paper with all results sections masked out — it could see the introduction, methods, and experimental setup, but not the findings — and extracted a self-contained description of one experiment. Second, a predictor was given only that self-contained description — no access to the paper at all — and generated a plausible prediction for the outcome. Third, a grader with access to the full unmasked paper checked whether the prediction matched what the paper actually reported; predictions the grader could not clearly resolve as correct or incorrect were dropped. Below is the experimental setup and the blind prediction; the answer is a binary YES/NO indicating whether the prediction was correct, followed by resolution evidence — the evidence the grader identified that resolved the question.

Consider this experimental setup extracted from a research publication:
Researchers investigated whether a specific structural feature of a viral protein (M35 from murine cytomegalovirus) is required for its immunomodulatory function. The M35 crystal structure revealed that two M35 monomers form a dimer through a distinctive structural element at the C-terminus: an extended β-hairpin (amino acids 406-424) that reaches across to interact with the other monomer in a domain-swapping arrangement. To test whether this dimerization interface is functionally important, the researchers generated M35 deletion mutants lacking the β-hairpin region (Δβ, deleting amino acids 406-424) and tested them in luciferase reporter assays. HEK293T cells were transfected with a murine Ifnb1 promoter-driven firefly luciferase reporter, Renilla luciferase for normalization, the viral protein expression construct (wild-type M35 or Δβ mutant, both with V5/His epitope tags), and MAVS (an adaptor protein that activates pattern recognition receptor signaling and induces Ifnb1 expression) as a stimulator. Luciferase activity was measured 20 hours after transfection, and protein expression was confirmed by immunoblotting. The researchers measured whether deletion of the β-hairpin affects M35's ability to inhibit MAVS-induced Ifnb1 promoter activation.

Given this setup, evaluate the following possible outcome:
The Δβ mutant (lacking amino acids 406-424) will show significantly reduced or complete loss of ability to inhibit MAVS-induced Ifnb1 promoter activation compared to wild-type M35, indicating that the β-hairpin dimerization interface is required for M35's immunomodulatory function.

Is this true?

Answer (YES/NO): YES